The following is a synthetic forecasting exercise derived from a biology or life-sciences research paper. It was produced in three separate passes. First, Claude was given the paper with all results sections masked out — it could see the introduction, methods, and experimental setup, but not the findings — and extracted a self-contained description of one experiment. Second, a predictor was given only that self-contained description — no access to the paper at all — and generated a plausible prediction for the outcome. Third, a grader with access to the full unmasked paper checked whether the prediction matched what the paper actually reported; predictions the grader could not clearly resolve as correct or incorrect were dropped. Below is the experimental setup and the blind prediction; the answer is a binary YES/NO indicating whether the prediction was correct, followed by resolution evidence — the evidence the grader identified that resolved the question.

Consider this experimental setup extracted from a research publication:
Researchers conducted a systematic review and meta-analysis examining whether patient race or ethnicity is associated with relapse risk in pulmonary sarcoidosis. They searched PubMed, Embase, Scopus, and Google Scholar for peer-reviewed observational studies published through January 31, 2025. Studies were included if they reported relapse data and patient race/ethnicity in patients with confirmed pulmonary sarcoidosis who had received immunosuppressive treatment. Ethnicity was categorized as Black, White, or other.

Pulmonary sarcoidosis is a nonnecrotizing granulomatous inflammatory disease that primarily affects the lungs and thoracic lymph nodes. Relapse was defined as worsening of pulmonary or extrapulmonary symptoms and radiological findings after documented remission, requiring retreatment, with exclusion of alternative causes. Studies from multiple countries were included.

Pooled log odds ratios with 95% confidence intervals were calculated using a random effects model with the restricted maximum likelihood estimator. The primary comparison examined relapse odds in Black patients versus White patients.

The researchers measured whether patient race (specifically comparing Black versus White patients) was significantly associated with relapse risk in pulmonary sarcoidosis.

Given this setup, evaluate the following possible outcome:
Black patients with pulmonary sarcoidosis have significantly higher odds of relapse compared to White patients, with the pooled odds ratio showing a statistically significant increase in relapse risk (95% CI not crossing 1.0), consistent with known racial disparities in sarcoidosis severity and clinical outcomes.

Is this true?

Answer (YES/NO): YES